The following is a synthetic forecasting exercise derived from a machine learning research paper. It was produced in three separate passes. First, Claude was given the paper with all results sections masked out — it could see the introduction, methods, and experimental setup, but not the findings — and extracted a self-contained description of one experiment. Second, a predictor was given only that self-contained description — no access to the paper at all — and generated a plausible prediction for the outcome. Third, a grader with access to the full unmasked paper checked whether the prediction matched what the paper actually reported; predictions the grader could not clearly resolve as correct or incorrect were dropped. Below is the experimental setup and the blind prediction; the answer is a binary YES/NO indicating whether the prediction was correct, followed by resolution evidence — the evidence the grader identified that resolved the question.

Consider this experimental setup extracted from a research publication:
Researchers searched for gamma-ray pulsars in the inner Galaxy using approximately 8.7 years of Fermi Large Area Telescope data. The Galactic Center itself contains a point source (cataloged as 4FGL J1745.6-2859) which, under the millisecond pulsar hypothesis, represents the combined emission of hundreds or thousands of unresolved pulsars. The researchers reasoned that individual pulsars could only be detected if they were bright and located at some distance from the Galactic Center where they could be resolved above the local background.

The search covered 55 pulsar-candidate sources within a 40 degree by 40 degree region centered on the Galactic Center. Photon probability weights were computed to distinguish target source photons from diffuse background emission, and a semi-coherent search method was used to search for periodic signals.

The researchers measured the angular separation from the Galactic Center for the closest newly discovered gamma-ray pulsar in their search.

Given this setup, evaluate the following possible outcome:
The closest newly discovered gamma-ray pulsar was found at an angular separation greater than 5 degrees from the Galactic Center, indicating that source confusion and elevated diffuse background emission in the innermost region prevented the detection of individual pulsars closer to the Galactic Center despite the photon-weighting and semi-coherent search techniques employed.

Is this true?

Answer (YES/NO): NO